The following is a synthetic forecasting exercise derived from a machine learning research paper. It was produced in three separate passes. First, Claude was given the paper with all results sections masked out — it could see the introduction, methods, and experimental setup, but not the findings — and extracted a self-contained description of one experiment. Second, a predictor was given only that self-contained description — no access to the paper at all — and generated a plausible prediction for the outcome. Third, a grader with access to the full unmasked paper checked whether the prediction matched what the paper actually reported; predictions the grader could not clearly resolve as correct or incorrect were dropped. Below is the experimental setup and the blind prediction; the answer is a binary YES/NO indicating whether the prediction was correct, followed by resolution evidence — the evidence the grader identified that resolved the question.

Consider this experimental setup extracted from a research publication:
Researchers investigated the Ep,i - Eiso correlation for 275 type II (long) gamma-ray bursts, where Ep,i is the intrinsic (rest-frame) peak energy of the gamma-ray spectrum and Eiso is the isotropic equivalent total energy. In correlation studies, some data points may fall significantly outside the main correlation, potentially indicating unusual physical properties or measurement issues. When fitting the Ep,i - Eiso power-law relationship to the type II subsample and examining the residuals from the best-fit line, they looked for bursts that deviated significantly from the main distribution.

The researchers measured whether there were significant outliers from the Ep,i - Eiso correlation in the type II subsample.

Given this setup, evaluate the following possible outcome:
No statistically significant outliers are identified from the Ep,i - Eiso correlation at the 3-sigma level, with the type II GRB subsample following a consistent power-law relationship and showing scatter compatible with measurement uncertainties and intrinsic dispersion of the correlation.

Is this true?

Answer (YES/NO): NO